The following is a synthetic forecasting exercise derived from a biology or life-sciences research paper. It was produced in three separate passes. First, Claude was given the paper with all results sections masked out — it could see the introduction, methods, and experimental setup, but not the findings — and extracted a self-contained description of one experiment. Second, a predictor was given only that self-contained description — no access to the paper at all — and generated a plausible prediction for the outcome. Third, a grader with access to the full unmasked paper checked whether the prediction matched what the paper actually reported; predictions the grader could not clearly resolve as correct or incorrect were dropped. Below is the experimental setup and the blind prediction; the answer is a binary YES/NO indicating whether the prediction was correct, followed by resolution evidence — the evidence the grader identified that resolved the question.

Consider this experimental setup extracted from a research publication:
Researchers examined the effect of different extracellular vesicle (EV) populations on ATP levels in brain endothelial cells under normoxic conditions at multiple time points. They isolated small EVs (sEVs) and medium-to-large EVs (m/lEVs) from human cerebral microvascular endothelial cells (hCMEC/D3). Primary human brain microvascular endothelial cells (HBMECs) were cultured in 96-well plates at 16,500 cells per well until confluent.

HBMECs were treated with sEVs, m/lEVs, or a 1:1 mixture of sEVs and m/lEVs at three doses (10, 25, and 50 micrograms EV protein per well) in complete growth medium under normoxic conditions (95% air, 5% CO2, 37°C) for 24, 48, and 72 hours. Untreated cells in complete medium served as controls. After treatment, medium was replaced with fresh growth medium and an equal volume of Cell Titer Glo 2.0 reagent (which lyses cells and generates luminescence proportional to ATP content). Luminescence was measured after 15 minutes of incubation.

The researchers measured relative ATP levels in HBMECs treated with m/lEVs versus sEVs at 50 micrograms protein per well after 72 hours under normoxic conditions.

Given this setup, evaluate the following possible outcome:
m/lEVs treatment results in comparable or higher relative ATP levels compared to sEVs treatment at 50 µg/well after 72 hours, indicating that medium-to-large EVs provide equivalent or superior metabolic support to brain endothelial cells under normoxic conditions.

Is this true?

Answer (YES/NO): YES